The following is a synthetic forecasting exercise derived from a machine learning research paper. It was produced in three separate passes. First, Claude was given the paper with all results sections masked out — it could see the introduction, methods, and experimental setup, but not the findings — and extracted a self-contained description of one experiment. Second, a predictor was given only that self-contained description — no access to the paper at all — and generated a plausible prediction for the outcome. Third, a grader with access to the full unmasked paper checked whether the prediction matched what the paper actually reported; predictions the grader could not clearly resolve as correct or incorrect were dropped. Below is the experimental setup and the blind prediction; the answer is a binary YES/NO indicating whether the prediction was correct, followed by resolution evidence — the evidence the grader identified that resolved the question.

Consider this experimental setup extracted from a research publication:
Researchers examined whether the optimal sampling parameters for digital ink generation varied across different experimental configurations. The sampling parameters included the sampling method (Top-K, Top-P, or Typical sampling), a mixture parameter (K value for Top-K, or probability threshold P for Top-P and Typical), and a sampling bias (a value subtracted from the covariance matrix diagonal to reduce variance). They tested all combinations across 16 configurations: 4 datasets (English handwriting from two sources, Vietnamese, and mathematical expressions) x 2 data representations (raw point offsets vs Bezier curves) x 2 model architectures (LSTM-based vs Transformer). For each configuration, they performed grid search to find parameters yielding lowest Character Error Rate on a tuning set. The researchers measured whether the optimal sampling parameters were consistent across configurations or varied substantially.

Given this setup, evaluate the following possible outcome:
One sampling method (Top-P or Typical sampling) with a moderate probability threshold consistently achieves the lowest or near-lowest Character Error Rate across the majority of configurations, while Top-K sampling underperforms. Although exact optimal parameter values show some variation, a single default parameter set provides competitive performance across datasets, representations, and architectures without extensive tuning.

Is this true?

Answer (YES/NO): NO